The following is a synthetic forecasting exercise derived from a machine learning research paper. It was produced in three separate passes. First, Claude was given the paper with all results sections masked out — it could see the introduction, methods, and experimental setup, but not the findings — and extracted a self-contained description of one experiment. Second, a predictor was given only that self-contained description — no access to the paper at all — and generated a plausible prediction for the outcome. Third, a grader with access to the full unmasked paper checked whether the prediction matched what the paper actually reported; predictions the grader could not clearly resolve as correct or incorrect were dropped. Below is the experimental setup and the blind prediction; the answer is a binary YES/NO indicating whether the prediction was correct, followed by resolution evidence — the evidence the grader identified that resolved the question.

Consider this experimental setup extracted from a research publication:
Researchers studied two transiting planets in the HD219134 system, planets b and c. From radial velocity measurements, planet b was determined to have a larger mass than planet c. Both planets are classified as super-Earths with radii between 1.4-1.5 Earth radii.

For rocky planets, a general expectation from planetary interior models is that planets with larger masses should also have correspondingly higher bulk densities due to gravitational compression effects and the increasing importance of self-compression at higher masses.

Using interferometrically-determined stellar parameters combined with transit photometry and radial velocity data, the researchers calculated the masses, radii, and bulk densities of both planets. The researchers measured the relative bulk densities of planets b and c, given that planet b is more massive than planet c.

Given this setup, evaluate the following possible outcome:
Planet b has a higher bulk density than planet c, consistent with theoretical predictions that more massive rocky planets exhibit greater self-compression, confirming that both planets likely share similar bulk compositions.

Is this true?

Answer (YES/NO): NO